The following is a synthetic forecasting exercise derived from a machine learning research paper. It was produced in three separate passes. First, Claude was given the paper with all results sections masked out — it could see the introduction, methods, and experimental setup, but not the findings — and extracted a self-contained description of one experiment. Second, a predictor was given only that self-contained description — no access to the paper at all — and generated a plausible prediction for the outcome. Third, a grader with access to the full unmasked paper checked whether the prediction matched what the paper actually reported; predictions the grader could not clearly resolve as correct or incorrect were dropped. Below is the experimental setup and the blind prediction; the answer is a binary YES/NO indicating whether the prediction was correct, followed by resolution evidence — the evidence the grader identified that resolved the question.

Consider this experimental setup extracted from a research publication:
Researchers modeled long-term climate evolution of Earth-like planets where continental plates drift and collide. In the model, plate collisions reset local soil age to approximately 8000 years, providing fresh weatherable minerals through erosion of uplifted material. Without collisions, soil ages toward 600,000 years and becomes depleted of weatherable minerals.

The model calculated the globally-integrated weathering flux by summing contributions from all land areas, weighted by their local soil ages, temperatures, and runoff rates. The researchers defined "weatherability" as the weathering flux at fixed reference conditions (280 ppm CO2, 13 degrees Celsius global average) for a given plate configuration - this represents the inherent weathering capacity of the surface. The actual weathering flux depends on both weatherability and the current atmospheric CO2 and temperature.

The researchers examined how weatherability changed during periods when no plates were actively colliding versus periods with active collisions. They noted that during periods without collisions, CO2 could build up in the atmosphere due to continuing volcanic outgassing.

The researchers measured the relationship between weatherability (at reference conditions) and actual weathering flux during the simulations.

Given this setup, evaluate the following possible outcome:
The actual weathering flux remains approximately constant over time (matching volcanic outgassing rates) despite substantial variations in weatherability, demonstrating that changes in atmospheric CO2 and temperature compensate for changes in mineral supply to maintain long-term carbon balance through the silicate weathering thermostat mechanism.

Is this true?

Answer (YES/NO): NO